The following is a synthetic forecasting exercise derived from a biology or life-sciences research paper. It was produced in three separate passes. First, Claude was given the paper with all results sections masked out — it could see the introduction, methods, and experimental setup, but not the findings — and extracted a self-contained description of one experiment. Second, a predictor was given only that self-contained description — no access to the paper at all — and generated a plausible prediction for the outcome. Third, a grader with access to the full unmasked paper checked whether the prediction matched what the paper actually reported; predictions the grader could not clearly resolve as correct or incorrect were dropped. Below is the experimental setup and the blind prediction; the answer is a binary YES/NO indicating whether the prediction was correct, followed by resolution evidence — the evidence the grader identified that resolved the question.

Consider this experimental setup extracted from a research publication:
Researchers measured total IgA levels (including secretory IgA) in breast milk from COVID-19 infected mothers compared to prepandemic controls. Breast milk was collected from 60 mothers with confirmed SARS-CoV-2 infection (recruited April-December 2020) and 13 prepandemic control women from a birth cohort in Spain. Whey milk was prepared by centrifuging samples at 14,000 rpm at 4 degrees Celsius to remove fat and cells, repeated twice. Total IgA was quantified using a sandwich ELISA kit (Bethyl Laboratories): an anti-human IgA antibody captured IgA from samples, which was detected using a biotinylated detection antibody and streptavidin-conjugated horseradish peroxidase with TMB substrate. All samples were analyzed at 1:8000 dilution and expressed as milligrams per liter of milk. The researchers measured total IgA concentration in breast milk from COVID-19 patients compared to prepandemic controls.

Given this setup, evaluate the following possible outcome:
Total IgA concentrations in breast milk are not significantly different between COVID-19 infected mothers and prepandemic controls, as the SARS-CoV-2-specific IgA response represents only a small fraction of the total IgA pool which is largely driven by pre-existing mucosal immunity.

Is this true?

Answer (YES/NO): NO